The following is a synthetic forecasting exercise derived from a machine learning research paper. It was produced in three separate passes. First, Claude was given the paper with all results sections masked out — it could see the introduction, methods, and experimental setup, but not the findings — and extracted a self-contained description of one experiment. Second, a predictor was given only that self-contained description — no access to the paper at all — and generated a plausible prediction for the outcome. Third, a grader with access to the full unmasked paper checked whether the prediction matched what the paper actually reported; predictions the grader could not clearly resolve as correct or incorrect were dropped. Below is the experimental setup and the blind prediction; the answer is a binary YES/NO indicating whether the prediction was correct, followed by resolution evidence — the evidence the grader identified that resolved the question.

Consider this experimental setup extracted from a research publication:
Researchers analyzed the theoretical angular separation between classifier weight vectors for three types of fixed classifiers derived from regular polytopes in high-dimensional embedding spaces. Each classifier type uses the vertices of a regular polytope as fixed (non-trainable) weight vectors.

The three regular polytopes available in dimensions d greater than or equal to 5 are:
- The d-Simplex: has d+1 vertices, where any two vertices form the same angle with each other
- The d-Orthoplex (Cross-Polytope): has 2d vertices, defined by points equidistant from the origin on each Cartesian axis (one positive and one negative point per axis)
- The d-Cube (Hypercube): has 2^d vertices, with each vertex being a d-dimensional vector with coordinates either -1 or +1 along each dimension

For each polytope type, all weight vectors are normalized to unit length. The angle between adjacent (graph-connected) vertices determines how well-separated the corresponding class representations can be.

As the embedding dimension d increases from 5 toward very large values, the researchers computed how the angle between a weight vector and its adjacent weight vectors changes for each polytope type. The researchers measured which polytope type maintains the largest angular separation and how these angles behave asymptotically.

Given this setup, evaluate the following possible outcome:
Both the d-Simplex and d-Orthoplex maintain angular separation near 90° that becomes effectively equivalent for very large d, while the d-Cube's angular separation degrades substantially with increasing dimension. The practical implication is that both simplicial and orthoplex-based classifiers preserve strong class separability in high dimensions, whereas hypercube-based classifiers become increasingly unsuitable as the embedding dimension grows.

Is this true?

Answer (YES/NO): YES